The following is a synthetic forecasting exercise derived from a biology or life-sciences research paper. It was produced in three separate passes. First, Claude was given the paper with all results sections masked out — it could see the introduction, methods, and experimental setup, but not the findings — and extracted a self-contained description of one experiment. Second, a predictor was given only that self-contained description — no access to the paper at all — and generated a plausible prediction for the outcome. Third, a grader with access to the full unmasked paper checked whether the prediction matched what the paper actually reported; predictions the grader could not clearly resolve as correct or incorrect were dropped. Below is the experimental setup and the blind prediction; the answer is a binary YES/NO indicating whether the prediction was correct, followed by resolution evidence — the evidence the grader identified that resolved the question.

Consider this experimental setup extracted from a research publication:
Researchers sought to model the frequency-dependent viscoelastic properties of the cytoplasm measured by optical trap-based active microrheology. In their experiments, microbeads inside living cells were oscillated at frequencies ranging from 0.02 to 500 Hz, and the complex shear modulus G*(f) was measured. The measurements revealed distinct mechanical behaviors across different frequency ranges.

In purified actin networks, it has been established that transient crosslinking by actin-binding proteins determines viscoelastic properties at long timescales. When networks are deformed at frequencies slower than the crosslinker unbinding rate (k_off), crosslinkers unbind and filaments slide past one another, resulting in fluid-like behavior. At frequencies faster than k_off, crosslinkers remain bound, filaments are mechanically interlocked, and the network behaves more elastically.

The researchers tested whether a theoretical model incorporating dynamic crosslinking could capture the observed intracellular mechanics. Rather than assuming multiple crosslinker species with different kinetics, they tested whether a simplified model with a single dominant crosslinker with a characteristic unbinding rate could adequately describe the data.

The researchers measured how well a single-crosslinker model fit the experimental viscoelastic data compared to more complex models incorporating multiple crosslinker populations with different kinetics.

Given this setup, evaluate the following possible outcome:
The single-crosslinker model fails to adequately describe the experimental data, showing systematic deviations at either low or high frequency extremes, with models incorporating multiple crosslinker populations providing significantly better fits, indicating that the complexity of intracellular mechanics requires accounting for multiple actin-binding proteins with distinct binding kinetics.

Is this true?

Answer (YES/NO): NO